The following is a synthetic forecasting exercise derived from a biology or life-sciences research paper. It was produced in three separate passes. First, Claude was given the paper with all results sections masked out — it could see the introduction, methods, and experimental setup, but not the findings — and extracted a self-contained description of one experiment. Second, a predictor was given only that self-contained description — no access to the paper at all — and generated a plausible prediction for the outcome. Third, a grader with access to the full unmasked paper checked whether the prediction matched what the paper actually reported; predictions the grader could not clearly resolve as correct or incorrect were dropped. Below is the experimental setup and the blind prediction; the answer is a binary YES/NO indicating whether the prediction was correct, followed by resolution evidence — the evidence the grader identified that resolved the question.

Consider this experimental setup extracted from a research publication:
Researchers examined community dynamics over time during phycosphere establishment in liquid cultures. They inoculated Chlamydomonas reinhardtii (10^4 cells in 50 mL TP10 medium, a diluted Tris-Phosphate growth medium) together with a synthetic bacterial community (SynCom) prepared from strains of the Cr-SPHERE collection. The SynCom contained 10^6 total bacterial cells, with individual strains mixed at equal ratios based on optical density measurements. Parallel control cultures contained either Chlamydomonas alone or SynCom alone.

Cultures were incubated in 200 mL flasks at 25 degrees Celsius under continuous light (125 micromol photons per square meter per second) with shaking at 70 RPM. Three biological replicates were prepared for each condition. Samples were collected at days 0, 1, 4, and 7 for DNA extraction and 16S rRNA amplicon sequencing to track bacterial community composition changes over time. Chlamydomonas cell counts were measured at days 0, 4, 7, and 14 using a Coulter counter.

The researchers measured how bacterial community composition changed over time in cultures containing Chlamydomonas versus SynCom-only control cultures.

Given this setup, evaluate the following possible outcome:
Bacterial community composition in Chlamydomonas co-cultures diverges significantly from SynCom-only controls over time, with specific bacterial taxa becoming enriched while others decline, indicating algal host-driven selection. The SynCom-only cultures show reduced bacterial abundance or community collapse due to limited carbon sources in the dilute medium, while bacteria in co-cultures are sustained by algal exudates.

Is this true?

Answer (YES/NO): NO